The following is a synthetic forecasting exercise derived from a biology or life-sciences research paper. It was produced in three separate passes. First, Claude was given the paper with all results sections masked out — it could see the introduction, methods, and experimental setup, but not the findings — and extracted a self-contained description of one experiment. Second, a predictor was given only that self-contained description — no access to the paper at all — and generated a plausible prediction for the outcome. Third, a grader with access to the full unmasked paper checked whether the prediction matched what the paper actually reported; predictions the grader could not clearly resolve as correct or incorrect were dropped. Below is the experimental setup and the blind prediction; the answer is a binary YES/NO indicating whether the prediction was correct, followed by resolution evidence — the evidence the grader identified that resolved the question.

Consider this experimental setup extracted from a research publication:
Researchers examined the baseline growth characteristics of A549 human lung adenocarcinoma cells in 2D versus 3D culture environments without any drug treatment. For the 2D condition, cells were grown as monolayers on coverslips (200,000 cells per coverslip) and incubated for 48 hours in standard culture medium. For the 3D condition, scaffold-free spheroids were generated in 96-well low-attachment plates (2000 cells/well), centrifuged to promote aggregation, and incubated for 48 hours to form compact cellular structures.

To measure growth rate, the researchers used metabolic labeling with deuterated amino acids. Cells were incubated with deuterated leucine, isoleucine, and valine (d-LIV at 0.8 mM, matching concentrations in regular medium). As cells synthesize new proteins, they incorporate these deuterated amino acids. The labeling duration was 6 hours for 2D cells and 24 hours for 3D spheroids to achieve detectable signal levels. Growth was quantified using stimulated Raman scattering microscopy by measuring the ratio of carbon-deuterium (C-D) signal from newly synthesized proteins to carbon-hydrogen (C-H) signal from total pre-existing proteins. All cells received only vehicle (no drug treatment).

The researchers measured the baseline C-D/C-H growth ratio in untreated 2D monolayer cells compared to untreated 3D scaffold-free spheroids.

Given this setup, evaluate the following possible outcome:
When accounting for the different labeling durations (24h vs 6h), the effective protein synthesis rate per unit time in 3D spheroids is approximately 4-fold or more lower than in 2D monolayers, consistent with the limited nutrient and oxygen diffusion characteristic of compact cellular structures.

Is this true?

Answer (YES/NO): NO